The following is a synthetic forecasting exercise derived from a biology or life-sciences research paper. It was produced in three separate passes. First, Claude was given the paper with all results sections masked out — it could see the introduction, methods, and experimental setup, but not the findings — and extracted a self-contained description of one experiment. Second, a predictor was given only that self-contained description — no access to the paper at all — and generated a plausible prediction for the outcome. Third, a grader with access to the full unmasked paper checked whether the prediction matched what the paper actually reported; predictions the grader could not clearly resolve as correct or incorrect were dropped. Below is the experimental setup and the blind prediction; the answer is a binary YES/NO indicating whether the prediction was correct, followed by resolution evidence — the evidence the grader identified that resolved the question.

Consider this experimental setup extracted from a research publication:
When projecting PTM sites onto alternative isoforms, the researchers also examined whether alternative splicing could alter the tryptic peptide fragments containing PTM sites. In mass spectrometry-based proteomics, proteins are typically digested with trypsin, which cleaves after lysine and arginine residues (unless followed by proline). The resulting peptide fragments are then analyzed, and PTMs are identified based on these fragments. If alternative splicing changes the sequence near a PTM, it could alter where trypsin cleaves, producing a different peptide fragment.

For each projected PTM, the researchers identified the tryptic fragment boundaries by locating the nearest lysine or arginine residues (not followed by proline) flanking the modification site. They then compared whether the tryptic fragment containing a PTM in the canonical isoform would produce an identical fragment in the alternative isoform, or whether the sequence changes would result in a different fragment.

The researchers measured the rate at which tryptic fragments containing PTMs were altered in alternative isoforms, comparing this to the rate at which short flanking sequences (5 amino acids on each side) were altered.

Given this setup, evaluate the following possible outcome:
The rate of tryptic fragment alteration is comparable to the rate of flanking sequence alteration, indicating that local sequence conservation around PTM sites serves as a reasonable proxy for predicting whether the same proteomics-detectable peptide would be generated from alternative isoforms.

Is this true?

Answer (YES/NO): NO